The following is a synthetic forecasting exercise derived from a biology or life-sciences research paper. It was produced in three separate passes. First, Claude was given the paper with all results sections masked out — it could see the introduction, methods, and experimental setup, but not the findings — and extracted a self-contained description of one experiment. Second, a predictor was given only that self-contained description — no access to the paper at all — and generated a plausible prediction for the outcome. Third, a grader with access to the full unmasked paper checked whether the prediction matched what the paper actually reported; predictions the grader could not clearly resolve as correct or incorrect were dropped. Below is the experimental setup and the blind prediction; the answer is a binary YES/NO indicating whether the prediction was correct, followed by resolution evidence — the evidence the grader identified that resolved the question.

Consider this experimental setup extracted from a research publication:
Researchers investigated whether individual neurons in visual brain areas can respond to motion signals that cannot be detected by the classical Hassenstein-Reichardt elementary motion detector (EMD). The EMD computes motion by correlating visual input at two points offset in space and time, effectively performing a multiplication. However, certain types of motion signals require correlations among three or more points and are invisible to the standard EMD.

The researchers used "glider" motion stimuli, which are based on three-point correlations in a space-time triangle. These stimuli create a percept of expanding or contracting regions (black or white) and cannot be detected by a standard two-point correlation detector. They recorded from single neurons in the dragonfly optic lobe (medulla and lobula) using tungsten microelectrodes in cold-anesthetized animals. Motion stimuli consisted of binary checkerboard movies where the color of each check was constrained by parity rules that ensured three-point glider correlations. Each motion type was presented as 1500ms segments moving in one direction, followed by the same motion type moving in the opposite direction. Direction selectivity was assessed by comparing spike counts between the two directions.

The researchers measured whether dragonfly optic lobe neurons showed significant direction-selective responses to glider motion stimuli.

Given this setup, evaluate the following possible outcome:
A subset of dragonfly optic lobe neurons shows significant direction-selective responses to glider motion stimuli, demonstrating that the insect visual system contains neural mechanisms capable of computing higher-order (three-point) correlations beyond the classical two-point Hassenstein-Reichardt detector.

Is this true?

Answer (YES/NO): YES